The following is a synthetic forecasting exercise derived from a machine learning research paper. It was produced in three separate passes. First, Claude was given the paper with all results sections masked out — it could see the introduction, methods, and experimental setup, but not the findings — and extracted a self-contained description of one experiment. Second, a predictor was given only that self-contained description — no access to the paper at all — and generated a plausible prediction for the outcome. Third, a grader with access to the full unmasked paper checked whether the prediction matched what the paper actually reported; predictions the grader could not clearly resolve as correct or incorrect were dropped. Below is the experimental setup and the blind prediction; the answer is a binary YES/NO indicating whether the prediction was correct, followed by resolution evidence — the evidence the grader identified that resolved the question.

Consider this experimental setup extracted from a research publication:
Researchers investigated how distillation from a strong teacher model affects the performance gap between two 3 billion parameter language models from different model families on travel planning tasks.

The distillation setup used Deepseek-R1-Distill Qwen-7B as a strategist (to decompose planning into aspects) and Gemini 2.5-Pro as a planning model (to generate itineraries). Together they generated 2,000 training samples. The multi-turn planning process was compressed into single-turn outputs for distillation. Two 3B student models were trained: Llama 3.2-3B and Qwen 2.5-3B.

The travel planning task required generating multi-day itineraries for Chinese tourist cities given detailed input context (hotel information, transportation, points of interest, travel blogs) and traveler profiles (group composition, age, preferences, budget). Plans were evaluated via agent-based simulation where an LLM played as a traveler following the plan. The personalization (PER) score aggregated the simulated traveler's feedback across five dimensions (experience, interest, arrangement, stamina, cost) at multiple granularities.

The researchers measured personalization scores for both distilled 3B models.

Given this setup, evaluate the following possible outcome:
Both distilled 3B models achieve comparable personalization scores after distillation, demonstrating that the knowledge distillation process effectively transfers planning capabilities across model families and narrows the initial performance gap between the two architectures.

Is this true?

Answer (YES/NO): YES